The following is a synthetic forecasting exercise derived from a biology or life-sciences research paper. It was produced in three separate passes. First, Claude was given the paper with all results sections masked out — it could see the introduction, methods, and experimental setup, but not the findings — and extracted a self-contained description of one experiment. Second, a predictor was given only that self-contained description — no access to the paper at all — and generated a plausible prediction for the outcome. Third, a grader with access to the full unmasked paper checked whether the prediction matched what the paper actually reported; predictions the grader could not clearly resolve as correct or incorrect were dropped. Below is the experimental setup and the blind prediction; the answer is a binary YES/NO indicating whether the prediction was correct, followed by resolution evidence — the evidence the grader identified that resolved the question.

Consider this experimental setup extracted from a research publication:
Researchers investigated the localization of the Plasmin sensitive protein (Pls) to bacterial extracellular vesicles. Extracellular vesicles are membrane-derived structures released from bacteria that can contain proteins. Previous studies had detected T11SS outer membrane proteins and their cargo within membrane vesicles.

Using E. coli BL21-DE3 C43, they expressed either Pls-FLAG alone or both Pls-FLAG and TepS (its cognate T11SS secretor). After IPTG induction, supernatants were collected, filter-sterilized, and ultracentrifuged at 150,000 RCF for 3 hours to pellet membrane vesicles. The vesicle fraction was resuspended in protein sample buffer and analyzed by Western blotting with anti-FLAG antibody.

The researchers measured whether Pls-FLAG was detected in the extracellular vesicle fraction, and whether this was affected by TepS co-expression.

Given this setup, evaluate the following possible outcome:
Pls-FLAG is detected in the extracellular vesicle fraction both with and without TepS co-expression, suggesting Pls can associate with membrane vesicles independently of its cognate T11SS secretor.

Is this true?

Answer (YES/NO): YES